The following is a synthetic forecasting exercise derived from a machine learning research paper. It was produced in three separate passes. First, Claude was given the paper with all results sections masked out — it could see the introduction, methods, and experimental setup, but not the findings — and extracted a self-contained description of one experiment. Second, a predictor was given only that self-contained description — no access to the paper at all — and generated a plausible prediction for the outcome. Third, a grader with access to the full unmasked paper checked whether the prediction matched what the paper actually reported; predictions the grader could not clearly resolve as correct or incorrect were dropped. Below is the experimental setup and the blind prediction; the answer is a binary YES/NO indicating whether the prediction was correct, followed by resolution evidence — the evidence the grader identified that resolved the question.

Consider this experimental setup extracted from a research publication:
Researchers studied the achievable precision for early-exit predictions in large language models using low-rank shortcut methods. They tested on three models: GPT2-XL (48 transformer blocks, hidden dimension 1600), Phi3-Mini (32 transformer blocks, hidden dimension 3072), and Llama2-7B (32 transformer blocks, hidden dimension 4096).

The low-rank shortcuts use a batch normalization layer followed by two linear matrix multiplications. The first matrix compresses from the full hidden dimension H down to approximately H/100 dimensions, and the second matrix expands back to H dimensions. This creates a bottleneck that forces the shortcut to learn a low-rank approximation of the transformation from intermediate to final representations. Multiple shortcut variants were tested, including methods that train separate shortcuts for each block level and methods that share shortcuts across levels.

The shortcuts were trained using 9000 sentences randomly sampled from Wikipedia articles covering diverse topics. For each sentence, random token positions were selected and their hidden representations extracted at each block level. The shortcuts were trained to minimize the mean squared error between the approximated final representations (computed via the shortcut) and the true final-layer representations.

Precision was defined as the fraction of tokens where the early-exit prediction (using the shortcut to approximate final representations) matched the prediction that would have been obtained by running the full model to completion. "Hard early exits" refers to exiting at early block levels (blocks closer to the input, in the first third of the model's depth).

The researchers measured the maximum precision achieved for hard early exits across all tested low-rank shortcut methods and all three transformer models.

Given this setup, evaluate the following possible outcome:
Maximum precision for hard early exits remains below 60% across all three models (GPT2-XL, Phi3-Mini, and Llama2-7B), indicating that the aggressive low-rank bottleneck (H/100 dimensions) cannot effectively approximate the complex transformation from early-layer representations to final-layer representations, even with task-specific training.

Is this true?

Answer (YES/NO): YES